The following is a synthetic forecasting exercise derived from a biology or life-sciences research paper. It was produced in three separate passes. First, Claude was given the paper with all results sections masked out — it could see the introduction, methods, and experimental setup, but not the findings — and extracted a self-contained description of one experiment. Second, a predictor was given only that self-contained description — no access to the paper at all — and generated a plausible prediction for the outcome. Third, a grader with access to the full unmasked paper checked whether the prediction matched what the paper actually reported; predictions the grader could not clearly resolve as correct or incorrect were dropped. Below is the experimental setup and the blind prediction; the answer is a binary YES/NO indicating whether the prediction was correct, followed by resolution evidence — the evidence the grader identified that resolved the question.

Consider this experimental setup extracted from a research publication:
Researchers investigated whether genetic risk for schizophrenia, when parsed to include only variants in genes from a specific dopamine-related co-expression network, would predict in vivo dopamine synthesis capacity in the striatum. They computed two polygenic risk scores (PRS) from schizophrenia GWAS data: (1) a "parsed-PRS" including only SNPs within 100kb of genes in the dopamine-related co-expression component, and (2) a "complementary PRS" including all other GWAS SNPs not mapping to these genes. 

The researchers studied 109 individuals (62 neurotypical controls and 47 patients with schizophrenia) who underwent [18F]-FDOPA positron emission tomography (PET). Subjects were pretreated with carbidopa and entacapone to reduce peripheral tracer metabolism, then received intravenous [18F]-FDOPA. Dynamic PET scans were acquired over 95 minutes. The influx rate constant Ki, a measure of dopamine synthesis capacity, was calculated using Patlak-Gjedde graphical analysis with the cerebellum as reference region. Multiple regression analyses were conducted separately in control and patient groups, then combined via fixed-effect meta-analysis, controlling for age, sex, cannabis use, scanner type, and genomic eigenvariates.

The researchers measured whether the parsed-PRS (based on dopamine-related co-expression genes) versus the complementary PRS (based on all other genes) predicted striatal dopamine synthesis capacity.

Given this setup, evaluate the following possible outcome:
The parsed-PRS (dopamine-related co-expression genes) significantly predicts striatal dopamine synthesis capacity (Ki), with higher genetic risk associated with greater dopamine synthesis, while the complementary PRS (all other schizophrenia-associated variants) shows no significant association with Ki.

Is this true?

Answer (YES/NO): YES